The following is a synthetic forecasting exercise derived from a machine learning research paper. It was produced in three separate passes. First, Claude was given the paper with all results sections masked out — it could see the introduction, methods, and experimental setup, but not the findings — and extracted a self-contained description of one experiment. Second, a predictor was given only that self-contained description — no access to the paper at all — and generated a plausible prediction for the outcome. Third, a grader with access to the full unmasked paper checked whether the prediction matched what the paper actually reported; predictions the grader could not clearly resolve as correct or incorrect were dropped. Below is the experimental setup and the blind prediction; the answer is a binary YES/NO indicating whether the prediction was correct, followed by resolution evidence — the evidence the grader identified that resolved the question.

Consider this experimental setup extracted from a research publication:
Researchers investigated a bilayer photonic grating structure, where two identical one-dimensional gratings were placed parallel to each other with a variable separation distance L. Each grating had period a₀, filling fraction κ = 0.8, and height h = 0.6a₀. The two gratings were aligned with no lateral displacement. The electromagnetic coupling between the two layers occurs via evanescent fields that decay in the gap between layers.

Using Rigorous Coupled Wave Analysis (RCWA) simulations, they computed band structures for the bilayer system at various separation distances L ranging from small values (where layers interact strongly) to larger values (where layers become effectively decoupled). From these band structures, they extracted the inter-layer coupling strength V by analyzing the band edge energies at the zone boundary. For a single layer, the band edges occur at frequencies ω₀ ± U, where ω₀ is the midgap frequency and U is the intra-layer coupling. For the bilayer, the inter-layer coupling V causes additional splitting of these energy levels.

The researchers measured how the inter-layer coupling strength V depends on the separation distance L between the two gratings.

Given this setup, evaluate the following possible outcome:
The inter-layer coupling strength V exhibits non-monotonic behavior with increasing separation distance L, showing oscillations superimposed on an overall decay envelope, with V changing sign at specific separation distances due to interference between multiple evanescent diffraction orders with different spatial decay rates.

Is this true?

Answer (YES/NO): NO